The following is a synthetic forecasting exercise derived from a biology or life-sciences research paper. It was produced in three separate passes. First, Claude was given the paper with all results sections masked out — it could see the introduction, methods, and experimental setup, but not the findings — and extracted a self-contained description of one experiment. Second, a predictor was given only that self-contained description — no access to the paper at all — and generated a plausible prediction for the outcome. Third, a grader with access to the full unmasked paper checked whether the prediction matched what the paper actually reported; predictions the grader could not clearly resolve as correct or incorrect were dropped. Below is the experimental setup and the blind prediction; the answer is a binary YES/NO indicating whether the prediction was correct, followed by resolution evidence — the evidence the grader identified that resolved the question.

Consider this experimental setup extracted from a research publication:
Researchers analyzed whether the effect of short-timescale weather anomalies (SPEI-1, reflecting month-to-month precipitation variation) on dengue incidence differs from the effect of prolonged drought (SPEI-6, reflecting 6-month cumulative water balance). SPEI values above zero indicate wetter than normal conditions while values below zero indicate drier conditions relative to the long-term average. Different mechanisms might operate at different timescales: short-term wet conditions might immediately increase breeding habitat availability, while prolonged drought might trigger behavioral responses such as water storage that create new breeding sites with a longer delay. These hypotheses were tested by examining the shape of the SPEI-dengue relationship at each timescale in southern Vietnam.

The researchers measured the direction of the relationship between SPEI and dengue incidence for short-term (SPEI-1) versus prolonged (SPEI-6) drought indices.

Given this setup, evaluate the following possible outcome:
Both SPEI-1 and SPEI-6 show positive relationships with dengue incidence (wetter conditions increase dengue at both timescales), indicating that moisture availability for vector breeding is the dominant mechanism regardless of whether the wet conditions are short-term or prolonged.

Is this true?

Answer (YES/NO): NO